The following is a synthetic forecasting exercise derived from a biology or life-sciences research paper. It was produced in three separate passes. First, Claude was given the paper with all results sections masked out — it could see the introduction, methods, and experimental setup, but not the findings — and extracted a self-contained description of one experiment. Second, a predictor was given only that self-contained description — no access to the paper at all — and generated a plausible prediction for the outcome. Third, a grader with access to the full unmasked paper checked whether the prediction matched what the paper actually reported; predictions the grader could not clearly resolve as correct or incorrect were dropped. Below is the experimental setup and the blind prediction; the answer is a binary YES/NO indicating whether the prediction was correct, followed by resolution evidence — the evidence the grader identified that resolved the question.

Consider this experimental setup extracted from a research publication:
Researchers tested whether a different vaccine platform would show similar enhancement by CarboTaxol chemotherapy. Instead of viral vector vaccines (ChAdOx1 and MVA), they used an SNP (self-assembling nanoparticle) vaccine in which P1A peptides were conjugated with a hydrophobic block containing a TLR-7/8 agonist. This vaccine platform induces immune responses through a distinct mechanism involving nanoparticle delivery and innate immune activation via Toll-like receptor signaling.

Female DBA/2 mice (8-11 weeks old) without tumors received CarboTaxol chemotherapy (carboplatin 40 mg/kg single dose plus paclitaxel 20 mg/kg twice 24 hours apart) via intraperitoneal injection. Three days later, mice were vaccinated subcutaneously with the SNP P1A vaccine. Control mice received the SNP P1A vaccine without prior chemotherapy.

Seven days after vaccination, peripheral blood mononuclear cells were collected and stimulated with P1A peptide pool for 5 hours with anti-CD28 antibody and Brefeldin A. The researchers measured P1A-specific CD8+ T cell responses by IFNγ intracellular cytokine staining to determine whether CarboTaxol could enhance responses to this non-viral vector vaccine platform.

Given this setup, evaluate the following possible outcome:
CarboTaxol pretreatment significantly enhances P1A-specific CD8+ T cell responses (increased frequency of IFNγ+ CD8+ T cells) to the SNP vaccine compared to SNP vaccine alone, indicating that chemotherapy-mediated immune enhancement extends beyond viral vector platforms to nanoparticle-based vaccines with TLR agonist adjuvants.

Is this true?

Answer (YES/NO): YES